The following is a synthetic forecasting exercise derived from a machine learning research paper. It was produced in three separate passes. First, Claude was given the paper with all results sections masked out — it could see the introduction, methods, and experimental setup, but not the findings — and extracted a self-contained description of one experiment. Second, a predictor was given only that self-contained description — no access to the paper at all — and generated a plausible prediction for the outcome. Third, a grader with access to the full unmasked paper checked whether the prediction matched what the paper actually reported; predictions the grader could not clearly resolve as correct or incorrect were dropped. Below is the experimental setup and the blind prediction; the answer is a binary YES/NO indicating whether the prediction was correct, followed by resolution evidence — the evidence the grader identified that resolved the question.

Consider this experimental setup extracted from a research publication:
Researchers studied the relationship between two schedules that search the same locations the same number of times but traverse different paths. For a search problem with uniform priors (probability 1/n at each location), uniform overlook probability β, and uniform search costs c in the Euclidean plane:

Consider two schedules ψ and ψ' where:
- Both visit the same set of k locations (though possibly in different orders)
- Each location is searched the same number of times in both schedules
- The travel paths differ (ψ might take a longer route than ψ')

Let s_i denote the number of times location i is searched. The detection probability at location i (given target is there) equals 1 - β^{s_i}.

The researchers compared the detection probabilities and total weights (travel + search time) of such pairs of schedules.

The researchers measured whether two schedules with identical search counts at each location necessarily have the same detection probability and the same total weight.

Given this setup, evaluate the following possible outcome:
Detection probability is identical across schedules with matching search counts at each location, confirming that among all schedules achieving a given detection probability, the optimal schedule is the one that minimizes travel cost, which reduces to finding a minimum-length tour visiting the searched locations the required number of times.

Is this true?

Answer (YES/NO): NO